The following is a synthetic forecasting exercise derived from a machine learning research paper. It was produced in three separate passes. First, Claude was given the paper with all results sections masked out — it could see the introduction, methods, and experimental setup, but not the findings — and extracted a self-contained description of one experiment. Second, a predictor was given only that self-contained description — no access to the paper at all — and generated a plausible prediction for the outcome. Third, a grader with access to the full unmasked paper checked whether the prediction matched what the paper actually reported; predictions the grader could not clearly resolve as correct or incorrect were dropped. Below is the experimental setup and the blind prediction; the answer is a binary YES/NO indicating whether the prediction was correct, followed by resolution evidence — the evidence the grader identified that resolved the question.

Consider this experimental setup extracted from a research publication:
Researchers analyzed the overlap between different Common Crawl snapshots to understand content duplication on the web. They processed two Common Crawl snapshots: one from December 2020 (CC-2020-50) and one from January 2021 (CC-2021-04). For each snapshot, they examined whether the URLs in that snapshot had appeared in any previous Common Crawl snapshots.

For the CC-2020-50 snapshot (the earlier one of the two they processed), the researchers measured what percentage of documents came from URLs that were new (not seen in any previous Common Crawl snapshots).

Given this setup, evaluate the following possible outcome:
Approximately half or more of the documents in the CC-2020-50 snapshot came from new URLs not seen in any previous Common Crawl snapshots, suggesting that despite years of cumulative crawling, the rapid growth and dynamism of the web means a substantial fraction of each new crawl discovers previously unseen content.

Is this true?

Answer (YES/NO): YES